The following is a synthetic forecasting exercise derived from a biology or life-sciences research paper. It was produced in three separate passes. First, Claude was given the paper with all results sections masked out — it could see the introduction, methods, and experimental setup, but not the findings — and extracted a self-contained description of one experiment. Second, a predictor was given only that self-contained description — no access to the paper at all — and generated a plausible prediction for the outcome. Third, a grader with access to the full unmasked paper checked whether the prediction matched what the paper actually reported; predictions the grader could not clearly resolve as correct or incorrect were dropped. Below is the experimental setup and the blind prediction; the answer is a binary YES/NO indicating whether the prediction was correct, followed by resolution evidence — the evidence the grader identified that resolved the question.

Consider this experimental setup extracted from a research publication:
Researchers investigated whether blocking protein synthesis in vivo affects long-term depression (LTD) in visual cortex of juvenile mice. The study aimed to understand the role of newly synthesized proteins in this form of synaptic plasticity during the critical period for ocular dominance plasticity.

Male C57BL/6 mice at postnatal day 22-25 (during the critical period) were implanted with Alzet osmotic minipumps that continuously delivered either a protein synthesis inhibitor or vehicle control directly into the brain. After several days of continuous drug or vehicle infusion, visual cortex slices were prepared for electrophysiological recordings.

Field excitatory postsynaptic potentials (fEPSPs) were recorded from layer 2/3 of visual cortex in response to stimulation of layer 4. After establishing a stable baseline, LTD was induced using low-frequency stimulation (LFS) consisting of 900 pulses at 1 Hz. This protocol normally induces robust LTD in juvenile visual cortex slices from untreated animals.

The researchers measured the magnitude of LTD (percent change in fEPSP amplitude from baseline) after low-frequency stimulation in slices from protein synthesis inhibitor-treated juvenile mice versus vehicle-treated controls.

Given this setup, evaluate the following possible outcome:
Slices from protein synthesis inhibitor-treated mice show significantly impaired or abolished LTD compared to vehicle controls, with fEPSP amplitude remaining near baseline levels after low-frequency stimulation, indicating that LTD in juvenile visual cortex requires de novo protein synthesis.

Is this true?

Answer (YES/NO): YES